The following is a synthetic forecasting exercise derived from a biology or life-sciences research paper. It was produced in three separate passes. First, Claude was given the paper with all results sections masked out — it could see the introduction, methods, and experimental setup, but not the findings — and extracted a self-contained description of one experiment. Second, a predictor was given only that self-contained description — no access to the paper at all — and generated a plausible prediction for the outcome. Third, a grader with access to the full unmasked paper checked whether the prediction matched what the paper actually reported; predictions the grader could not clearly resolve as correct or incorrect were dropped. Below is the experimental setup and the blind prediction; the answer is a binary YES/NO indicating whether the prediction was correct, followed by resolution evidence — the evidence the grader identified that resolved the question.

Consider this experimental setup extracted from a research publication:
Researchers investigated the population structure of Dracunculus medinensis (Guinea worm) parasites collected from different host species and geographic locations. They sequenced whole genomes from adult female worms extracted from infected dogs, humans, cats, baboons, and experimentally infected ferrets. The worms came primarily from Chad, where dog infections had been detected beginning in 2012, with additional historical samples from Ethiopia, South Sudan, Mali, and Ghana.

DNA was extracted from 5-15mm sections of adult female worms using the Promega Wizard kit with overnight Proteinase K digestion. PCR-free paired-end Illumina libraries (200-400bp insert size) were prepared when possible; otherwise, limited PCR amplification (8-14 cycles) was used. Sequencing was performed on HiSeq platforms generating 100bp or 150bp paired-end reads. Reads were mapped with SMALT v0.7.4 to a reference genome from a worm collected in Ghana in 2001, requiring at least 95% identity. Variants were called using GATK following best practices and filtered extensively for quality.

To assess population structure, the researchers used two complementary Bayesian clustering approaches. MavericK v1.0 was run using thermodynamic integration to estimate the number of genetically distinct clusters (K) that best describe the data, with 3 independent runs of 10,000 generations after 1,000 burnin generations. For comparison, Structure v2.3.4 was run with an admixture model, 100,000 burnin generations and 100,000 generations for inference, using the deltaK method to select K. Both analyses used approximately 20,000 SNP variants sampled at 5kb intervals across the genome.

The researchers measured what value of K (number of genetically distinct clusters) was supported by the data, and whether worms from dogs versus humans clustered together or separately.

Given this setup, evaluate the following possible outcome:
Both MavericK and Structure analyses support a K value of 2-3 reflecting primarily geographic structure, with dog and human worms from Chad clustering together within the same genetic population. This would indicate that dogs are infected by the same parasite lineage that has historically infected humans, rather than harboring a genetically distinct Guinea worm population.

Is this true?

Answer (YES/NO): YES